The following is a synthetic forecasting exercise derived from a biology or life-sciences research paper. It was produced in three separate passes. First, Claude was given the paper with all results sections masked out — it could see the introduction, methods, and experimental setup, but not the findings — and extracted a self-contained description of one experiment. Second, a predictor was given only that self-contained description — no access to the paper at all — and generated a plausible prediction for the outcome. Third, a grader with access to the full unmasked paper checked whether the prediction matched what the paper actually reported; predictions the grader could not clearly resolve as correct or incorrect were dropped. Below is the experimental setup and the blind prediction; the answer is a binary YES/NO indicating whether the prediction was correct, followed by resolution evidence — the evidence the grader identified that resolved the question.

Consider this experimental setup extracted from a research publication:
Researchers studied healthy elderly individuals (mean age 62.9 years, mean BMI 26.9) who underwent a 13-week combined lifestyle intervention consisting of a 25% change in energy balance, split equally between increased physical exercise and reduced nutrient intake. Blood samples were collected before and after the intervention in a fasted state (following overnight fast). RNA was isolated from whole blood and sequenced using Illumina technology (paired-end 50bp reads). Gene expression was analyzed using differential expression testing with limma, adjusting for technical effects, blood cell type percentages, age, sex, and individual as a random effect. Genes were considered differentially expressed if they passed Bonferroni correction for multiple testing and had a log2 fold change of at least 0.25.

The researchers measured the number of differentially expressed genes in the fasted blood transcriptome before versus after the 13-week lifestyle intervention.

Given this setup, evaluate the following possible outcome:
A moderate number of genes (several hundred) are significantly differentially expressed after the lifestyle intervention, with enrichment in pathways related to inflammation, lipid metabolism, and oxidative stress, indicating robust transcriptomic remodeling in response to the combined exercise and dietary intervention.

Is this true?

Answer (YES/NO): NO